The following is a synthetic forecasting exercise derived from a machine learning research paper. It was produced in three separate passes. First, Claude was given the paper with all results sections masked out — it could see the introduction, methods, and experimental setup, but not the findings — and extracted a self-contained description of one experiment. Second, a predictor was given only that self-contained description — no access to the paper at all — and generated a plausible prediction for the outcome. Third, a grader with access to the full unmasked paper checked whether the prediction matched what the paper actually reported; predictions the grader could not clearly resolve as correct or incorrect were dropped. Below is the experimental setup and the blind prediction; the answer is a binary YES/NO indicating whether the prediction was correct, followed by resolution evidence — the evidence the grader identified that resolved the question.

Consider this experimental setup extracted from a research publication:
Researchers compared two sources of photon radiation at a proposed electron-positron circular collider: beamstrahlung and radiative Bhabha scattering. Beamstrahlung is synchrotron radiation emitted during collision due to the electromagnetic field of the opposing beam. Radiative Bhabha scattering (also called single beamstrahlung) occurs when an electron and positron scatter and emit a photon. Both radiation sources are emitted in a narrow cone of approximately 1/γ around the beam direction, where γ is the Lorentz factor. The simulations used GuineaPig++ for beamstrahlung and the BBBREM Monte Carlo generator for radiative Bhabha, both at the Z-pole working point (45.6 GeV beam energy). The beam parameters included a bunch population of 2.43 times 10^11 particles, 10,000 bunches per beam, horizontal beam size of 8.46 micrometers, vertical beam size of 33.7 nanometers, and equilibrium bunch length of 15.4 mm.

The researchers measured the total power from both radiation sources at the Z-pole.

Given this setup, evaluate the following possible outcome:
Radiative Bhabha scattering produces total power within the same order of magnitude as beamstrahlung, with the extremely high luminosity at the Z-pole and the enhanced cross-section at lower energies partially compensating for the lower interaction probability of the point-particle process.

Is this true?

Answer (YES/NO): NO